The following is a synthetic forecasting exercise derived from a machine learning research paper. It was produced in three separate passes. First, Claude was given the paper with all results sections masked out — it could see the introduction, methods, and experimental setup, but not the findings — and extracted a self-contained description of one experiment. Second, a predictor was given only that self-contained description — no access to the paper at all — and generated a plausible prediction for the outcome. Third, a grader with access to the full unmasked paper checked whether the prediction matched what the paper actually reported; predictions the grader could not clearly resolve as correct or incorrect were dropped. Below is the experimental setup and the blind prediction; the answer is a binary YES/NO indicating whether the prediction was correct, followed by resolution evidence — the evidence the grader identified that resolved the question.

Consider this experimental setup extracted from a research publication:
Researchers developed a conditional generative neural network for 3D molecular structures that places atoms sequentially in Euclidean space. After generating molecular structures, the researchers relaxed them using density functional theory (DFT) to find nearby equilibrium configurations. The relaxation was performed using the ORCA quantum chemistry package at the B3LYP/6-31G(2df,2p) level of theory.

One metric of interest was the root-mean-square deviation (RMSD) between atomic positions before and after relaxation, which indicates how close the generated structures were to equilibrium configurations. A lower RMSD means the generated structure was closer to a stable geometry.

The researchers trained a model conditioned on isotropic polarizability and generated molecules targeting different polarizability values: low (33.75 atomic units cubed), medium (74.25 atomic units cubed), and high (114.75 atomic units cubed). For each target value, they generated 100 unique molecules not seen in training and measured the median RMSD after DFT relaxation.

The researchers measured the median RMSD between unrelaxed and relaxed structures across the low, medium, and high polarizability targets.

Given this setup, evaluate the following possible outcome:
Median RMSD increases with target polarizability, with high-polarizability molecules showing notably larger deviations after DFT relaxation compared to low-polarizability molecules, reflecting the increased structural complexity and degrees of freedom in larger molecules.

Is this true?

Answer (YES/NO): YES